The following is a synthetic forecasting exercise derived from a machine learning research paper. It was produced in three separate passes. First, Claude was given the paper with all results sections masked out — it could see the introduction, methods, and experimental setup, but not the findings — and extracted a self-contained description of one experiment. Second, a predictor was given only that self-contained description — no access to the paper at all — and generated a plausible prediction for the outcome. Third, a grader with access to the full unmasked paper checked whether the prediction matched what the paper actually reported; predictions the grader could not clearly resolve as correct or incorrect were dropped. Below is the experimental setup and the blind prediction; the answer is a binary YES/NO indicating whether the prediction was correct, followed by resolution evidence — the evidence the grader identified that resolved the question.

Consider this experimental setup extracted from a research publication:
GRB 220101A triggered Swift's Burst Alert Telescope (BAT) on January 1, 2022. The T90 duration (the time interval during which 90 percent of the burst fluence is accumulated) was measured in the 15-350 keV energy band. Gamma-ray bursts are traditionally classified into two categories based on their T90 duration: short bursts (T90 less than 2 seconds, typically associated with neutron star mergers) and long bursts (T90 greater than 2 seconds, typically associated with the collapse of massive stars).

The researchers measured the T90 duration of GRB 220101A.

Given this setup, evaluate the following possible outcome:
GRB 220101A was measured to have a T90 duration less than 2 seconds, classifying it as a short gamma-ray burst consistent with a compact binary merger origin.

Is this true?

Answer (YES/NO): NO